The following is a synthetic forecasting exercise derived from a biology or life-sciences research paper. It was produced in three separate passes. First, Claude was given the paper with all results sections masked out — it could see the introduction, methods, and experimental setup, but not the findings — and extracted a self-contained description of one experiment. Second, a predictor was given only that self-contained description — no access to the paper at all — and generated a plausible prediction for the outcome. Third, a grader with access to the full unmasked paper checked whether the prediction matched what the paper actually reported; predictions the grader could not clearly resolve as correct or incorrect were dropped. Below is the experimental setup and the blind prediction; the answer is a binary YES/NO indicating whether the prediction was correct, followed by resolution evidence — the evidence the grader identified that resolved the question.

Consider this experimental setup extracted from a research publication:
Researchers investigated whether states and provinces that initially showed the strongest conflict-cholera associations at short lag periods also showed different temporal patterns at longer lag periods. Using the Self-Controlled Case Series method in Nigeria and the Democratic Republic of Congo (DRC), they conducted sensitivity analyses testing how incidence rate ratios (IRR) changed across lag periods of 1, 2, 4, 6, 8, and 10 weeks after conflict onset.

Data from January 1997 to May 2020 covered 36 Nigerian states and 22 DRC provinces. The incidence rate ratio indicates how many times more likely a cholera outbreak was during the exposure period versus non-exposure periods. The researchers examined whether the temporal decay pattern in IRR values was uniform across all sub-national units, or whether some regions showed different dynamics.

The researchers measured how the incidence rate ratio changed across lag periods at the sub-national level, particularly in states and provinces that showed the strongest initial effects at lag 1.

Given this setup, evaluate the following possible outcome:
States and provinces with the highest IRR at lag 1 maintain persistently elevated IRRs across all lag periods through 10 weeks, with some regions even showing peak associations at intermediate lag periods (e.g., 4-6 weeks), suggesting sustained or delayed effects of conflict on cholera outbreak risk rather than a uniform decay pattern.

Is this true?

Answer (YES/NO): NO